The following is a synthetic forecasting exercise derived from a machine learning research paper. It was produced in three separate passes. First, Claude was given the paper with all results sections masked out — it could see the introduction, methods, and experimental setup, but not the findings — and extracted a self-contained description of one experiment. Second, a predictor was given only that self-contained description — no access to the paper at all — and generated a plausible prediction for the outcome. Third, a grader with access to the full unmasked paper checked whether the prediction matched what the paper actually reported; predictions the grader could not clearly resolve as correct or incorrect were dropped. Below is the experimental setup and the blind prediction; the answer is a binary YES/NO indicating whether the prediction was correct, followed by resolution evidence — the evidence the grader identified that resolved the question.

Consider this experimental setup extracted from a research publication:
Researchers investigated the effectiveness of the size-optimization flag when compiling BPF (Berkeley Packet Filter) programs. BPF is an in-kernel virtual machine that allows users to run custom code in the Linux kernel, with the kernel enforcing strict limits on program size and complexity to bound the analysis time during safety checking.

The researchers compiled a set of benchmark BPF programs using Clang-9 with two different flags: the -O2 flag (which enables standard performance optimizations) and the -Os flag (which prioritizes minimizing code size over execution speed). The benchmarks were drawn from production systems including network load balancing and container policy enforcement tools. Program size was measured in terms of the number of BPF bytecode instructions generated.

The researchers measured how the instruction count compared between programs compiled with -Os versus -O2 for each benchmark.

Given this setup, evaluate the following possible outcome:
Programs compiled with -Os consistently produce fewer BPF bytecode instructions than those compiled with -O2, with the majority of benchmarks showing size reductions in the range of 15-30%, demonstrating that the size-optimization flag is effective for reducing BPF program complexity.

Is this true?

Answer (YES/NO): NO